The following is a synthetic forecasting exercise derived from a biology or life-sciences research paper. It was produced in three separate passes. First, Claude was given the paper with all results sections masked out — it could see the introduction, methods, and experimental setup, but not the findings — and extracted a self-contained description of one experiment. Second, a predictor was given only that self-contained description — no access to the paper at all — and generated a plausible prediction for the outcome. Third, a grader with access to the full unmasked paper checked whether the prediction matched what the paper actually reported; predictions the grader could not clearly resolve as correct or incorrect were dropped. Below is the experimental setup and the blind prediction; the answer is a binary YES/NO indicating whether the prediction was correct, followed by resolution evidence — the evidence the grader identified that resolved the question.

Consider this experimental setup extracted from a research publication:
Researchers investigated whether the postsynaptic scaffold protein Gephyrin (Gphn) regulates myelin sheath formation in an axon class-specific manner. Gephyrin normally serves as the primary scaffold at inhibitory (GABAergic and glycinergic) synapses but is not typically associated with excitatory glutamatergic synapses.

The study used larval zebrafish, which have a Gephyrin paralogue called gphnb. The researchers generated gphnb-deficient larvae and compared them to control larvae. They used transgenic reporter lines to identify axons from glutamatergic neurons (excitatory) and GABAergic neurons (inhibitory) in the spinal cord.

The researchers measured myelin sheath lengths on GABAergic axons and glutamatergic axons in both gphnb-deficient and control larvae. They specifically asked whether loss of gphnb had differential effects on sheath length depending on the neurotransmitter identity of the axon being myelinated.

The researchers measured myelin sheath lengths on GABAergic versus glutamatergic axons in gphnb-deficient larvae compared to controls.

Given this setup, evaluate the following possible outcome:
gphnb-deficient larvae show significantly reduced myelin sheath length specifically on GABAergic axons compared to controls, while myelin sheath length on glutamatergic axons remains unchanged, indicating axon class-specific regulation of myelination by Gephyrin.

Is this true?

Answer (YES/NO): NO